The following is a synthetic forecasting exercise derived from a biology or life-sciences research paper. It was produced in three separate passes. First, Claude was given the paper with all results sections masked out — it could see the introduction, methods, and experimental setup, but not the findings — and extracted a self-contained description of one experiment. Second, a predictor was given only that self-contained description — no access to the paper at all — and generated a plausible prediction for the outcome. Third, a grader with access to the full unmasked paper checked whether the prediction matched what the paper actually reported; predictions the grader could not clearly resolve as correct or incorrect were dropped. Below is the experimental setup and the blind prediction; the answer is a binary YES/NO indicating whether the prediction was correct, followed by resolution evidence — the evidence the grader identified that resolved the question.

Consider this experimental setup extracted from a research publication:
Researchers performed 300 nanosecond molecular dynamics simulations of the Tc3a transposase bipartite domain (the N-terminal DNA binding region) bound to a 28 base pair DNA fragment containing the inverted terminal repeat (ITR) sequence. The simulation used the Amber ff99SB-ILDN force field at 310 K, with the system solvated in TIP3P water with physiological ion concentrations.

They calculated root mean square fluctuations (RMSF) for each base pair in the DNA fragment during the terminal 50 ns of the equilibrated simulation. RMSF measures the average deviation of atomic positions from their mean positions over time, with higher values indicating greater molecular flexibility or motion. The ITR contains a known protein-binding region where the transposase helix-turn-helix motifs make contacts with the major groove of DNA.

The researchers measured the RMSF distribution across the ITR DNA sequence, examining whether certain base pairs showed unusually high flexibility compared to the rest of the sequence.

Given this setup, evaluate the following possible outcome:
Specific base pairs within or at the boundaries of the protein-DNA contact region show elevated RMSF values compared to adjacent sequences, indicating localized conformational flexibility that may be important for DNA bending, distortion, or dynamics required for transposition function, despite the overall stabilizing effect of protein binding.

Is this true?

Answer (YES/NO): YES